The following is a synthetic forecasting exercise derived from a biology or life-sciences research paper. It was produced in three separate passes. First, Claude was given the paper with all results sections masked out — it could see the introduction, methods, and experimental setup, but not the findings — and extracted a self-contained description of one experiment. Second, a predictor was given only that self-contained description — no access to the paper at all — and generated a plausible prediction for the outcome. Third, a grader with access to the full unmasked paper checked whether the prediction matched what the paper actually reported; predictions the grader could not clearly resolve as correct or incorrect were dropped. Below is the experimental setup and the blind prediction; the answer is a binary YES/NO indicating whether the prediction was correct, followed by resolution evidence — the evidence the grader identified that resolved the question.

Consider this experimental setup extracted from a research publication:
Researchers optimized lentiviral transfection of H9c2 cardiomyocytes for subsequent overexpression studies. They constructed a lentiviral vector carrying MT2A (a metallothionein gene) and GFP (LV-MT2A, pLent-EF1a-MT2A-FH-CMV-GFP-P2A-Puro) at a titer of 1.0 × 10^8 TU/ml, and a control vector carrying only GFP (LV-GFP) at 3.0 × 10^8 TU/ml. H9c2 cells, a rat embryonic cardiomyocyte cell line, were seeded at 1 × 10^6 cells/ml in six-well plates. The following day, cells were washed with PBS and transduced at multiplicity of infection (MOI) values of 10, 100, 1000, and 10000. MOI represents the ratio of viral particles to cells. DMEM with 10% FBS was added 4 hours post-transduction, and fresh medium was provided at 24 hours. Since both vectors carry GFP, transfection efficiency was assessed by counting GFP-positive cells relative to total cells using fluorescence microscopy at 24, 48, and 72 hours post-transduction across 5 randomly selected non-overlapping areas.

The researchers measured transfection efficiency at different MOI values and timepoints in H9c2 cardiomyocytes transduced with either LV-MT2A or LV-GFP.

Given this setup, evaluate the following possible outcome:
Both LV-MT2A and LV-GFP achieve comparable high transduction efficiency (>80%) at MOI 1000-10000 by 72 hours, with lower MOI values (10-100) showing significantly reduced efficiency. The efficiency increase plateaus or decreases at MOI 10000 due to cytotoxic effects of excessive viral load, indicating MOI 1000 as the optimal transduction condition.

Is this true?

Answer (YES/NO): NO